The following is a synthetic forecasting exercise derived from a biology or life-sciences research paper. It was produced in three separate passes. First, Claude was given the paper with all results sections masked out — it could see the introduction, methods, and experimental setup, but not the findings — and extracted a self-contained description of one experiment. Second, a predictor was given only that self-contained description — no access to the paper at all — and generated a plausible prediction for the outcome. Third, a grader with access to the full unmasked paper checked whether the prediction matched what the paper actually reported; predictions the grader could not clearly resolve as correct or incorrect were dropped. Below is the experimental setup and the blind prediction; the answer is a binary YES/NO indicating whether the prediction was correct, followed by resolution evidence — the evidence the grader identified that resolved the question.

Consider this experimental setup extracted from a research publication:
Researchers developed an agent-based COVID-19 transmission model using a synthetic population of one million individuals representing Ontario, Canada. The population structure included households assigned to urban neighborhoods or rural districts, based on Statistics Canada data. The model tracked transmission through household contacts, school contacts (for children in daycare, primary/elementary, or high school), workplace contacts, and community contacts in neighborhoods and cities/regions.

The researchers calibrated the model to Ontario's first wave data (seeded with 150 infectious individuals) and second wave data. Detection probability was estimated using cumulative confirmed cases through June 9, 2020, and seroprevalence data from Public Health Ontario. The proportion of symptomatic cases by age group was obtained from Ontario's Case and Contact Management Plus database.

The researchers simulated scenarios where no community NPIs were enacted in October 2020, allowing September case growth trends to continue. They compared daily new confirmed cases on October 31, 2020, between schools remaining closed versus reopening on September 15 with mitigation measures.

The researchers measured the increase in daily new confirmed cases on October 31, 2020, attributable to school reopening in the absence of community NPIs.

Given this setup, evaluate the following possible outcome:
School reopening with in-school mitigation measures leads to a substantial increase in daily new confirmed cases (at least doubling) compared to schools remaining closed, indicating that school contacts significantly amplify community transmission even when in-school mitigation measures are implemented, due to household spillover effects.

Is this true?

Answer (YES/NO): NO